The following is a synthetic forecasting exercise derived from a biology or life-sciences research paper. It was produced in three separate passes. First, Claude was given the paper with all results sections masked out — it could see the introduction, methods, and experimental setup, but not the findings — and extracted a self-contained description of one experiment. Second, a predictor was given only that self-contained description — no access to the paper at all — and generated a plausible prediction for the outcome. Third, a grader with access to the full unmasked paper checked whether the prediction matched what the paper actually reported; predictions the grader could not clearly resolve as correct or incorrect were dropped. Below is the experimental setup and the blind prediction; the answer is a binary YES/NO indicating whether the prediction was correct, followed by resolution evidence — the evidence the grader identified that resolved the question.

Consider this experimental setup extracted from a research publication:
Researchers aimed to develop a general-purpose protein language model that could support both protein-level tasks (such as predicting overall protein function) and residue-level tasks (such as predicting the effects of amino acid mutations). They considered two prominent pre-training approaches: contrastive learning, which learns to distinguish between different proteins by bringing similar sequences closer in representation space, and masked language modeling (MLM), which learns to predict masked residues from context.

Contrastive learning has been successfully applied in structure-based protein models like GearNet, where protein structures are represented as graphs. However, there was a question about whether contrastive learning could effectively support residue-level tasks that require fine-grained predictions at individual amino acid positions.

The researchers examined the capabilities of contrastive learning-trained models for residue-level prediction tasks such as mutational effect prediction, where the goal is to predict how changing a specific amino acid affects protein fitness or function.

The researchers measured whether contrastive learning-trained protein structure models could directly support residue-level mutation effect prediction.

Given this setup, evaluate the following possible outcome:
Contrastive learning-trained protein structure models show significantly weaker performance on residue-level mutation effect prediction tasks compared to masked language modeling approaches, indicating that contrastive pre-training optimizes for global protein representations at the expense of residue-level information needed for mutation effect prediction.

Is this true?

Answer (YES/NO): NO